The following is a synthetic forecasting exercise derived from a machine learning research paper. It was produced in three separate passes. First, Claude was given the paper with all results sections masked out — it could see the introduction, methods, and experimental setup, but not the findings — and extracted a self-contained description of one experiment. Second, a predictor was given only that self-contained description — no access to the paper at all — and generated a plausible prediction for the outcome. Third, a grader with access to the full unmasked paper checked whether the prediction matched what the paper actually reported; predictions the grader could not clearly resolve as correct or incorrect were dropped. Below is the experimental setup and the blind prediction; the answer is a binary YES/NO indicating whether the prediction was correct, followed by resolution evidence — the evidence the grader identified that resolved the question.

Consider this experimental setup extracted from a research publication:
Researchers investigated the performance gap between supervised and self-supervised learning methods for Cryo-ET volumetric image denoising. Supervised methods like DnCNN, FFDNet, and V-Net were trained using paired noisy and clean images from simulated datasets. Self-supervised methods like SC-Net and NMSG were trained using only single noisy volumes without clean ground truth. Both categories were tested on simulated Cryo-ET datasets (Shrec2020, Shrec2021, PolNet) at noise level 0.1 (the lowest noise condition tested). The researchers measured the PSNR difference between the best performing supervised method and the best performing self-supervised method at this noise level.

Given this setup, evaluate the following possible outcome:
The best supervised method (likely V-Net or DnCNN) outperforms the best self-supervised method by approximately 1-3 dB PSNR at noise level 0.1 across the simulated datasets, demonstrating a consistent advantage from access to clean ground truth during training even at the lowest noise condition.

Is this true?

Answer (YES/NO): NO